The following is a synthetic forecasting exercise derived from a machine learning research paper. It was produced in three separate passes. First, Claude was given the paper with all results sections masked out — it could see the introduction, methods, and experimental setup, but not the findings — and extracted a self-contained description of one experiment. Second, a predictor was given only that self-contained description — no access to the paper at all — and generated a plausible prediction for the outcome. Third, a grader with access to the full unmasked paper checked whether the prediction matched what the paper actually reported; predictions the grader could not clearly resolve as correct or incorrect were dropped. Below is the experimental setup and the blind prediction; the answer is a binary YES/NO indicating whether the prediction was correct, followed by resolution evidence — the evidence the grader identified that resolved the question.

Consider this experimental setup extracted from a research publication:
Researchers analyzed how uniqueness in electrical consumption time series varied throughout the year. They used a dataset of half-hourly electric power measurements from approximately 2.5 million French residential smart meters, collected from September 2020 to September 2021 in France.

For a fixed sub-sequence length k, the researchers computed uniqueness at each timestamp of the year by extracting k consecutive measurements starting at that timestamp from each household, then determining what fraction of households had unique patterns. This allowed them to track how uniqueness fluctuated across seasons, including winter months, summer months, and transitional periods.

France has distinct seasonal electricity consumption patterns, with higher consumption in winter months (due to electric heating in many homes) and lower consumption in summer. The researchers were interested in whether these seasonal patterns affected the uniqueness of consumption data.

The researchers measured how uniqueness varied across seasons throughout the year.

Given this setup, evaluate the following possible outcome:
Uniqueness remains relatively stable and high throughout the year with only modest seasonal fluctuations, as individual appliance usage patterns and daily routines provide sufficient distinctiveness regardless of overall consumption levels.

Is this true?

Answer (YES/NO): NO